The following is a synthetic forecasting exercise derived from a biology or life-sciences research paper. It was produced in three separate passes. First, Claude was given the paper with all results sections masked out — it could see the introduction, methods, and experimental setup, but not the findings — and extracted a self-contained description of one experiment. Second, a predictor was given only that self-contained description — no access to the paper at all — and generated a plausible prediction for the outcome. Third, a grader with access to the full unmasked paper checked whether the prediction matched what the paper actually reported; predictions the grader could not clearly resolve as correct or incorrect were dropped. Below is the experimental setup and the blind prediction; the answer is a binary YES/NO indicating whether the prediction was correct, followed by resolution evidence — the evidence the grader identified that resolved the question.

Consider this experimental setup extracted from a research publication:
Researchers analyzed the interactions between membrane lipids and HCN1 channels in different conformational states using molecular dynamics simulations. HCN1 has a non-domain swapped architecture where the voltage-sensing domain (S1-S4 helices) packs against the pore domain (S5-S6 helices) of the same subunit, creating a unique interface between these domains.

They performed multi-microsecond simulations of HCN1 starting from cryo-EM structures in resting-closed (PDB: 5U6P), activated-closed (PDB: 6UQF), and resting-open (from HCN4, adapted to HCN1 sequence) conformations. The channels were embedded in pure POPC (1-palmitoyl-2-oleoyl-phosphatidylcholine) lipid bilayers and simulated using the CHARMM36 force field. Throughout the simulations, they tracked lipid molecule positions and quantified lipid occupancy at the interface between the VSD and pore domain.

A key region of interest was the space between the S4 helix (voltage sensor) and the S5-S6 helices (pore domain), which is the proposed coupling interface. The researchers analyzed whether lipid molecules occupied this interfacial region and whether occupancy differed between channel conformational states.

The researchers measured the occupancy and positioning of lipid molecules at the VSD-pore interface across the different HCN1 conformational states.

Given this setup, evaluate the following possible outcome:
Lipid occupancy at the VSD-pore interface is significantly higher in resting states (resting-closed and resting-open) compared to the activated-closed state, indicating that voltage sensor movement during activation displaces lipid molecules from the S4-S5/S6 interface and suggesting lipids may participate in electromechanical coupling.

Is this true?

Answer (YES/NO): NO